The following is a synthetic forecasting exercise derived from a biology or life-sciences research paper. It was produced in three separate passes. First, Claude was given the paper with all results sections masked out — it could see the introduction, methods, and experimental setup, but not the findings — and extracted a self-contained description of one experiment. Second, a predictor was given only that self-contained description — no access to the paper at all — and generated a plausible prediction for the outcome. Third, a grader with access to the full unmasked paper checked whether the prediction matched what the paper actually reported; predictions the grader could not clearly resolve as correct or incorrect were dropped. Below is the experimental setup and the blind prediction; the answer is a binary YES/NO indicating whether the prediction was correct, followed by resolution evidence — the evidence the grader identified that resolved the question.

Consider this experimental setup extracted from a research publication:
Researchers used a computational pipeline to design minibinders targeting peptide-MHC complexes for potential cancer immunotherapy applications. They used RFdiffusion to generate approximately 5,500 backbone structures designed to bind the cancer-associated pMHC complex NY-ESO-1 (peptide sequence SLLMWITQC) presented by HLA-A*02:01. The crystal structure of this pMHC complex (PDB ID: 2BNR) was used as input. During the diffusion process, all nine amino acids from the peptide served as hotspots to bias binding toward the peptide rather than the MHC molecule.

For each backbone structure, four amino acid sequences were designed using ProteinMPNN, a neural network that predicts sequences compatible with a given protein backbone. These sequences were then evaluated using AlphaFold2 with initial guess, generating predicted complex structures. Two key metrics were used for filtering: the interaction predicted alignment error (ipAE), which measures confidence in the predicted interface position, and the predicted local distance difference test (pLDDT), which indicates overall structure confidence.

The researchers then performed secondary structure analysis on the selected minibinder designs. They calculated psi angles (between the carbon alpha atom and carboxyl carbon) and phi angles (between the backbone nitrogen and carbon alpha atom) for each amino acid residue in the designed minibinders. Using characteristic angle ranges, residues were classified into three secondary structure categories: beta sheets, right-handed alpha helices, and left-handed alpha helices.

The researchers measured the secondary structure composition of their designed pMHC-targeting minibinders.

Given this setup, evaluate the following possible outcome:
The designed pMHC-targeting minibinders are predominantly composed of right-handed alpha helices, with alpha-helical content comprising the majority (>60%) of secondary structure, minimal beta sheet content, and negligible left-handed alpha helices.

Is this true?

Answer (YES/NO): YES